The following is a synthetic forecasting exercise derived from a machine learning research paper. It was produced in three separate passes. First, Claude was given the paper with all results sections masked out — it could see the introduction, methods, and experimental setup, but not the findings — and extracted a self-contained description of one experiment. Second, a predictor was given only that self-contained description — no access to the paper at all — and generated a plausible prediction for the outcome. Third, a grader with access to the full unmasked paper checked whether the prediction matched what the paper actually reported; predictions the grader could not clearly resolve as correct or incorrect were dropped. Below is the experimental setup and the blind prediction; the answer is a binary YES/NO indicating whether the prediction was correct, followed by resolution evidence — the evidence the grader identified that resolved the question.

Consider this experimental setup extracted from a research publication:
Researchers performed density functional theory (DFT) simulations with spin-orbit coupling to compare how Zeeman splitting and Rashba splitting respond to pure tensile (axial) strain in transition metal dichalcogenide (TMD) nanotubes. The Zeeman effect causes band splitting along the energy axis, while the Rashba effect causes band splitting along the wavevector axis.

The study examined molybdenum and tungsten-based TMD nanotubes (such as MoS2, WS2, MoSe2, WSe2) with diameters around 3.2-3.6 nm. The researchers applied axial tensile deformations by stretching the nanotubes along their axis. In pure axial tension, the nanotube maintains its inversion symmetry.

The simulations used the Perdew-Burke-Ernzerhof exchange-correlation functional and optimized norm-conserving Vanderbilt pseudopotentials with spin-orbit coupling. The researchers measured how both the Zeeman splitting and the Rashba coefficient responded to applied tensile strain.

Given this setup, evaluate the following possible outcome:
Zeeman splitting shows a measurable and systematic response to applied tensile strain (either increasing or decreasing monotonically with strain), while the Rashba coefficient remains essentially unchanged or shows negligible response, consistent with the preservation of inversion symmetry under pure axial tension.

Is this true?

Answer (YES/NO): YES